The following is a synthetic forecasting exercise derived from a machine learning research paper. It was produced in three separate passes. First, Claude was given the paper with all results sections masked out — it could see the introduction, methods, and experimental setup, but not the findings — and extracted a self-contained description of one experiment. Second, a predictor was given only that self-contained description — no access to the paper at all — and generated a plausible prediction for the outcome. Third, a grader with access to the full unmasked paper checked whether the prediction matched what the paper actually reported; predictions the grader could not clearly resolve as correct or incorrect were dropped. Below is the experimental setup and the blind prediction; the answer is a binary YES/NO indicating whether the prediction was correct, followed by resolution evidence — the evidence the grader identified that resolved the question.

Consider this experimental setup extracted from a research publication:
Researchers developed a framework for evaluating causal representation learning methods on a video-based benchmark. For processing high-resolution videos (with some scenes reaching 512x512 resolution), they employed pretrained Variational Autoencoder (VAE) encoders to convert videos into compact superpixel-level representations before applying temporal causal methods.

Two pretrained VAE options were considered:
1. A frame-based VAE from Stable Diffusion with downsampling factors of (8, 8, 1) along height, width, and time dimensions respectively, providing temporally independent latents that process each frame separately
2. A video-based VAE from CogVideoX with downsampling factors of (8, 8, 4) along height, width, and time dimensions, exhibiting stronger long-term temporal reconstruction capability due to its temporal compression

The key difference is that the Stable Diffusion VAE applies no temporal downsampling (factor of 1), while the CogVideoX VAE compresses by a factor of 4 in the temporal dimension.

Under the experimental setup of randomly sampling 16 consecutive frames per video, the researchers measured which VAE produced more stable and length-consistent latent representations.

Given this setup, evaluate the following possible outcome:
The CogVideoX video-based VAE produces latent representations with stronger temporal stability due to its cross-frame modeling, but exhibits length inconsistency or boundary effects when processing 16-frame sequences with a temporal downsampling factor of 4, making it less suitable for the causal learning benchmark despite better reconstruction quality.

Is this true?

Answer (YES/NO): NO